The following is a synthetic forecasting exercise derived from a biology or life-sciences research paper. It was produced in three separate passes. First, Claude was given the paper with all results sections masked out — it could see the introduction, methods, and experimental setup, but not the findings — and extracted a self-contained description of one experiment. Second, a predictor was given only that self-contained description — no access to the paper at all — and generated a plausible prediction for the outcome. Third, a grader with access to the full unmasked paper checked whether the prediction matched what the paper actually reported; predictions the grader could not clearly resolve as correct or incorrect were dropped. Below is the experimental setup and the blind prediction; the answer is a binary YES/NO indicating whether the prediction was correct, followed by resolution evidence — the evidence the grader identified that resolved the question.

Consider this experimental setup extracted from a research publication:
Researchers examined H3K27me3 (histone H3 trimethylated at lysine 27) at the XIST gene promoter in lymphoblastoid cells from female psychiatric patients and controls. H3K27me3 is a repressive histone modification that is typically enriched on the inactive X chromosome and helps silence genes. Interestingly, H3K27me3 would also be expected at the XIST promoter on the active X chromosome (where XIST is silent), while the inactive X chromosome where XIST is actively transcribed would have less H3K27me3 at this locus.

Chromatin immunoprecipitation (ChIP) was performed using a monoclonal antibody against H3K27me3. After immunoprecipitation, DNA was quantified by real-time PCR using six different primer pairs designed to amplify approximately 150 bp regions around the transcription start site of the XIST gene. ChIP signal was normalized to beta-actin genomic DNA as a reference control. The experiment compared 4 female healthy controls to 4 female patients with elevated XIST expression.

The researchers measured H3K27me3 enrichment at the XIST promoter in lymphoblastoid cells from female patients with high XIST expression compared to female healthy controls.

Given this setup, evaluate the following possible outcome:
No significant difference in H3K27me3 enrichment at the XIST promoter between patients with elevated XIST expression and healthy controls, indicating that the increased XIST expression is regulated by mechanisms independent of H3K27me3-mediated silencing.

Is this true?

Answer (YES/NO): NO